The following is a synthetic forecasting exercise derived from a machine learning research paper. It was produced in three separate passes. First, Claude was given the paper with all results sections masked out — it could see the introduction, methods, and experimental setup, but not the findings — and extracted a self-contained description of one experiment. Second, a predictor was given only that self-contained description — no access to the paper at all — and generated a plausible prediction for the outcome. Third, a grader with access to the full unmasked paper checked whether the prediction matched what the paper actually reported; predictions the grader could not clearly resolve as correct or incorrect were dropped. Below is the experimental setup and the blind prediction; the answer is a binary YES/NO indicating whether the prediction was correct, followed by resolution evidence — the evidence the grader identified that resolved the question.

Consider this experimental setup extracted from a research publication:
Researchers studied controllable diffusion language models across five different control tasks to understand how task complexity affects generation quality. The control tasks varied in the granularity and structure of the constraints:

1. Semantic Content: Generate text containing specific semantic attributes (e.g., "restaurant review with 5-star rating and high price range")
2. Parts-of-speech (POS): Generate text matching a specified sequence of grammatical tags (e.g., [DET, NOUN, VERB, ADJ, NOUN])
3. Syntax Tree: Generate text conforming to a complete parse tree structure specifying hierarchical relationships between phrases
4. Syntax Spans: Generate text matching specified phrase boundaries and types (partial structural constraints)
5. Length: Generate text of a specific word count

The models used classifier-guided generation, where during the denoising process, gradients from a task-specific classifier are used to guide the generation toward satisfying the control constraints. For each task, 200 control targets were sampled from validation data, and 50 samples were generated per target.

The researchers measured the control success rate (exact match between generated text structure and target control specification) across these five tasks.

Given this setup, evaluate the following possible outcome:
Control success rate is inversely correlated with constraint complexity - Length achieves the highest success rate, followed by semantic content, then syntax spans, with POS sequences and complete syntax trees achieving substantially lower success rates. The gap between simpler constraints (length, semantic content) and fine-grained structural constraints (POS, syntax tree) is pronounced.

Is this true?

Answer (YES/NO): NO